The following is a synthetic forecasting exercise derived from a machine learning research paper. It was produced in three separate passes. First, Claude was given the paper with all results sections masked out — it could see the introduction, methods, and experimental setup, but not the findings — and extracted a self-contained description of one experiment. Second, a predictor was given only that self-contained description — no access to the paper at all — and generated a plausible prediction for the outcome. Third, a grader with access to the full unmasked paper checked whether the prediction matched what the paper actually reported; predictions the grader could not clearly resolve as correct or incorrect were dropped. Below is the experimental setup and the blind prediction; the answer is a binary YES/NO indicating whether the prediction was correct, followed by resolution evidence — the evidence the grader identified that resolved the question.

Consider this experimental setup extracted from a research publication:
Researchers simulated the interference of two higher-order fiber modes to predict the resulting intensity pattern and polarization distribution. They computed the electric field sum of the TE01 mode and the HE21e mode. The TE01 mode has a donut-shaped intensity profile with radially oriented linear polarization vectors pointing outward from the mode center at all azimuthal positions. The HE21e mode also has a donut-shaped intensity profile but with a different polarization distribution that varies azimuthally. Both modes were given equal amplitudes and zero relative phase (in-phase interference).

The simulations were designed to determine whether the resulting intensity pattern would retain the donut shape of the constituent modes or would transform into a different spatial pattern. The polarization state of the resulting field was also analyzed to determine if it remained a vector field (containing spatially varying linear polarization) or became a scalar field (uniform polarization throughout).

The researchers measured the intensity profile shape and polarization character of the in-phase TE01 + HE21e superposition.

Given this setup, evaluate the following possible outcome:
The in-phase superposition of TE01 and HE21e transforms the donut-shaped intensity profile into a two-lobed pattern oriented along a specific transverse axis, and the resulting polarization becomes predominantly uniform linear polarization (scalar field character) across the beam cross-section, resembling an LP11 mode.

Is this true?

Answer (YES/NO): YES